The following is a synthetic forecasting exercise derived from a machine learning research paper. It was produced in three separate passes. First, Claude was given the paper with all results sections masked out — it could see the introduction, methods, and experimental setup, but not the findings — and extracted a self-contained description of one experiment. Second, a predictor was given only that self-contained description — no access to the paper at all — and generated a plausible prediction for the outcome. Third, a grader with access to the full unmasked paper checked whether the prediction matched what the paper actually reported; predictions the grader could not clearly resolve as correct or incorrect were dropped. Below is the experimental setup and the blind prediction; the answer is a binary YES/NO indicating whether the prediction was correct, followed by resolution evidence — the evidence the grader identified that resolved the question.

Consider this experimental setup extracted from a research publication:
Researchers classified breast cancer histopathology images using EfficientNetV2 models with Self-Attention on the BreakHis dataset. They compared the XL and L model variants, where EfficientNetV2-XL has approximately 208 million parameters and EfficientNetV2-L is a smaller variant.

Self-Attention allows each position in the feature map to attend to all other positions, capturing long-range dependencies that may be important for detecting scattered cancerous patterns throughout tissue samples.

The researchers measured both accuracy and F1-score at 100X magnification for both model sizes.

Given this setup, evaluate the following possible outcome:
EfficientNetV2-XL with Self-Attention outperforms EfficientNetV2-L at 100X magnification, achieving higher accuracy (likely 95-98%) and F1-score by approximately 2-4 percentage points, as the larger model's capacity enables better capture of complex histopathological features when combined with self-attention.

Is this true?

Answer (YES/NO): NO